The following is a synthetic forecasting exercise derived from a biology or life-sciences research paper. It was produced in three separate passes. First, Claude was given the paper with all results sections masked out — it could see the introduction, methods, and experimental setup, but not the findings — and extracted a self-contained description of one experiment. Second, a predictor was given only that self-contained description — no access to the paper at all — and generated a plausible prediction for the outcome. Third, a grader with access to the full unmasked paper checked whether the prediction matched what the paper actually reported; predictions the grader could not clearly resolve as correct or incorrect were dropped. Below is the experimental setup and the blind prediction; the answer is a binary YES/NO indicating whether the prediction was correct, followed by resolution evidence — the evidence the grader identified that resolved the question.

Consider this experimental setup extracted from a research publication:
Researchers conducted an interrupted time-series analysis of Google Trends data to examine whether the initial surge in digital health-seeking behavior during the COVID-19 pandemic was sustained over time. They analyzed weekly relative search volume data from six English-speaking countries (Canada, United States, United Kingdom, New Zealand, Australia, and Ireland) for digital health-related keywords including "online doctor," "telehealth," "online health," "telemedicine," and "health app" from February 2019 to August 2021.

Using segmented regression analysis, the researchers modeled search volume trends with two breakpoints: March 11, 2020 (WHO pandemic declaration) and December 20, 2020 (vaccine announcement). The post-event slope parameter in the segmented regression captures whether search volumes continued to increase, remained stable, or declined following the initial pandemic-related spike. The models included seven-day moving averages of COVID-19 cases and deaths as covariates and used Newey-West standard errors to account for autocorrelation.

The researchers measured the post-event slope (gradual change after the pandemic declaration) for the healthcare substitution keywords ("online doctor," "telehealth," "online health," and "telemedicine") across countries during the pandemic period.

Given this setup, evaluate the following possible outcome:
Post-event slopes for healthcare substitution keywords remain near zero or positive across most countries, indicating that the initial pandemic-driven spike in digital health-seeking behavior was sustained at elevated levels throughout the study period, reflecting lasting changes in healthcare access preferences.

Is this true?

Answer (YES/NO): NO